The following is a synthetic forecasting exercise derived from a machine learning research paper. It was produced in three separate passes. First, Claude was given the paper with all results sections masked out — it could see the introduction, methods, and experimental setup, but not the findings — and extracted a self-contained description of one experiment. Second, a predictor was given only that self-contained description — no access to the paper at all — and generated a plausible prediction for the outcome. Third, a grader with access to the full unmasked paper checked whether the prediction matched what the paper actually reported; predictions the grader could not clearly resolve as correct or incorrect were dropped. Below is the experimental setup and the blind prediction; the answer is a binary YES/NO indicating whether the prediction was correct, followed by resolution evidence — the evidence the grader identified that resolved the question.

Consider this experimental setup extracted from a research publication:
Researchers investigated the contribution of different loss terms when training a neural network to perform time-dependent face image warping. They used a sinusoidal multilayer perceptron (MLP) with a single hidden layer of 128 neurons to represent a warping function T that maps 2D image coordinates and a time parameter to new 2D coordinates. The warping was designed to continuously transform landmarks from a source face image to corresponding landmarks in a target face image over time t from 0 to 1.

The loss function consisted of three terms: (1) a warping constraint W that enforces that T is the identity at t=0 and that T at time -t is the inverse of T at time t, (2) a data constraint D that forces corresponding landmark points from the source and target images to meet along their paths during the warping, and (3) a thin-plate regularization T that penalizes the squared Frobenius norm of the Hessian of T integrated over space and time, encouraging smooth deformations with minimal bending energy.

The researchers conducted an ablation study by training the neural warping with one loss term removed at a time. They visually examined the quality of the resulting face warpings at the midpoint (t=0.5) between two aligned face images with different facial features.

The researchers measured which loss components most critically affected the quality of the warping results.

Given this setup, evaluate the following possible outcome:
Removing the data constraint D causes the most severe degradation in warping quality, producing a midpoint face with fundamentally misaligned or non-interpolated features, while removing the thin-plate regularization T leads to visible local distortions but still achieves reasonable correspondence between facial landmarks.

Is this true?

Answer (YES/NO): NO